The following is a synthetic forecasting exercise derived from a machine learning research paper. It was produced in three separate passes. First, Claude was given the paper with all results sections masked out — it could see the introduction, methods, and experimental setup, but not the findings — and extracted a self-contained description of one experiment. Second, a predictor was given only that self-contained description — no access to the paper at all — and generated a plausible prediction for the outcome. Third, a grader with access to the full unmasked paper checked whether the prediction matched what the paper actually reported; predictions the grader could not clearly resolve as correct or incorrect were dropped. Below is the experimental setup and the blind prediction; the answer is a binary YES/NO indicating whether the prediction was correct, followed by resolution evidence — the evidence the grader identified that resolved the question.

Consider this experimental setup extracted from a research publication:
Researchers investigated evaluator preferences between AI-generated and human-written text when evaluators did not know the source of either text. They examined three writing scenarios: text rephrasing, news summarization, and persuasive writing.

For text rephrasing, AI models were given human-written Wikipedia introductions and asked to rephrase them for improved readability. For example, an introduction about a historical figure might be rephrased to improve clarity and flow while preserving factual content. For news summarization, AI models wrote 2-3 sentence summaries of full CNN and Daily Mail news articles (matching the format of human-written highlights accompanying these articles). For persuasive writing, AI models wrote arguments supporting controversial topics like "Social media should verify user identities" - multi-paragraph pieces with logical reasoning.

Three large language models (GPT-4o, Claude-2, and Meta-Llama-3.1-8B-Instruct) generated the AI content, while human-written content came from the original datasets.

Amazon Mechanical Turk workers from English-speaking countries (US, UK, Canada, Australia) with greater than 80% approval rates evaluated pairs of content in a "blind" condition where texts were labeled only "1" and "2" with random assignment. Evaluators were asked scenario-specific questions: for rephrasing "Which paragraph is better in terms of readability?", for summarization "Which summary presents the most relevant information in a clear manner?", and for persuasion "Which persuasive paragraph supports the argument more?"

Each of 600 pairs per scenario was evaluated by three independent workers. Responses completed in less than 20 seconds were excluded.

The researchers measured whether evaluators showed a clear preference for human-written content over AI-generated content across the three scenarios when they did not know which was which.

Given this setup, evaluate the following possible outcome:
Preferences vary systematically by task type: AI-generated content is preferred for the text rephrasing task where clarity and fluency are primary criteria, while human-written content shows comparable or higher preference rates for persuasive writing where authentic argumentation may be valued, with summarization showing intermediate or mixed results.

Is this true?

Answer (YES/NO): NO